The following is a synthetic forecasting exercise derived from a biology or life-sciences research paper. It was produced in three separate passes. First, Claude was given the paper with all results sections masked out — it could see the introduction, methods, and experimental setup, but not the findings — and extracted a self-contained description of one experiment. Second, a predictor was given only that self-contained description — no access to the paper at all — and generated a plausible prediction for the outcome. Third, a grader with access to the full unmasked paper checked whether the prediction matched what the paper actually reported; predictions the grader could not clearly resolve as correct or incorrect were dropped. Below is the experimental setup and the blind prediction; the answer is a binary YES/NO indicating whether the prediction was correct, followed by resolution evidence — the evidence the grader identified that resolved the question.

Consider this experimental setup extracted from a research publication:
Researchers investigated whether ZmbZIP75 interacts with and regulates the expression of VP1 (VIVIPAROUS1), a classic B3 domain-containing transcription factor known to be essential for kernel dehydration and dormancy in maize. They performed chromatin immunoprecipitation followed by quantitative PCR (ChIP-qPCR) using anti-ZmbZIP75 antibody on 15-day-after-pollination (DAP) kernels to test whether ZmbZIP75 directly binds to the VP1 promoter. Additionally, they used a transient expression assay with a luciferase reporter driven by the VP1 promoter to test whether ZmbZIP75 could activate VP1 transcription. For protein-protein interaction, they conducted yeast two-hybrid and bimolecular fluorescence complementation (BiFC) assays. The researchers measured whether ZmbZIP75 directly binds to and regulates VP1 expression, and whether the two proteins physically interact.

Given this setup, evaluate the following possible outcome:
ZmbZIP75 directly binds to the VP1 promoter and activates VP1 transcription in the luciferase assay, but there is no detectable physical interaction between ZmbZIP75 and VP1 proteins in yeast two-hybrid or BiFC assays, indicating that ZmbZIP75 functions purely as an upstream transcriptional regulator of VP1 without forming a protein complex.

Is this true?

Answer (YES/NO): NO